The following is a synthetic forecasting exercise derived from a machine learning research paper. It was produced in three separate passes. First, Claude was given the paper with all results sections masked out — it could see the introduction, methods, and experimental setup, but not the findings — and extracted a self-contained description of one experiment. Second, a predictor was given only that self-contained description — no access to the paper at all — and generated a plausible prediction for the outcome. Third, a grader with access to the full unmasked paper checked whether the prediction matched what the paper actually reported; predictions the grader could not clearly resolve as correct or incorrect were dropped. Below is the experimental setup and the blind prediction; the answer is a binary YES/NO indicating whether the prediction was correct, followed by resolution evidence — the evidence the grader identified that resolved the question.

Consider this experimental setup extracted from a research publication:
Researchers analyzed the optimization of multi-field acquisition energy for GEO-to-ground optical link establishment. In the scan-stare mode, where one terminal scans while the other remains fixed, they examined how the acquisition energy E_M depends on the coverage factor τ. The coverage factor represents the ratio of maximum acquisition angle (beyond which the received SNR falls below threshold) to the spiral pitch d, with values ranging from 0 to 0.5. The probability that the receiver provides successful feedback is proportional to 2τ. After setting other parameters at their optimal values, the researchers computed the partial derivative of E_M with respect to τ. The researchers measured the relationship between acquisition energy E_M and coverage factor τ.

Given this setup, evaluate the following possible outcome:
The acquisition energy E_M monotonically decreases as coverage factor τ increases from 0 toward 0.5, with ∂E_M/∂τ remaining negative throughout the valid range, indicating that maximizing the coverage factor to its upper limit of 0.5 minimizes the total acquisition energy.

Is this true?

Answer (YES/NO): YES